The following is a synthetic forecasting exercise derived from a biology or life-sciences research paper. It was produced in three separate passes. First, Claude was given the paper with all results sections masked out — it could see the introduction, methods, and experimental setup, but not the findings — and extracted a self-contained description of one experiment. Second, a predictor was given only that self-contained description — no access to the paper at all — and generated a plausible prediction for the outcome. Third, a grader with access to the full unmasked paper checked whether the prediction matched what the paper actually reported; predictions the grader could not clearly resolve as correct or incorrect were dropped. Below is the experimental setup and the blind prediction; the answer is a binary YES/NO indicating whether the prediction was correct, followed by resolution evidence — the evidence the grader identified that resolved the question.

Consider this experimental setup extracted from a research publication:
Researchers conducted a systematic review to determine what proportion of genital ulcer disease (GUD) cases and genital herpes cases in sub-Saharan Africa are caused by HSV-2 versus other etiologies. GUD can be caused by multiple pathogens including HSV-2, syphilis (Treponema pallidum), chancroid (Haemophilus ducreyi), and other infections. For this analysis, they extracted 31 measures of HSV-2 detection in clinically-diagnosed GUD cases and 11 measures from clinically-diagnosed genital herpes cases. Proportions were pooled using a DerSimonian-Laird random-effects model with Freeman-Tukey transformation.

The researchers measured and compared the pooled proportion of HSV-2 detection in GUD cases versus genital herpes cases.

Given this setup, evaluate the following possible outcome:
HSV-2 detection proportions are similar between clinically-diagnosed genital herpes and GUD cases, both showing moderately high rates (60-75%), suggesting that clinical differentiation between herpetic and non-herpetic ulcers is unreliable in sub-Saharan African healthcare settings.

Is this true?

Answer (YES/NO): NO